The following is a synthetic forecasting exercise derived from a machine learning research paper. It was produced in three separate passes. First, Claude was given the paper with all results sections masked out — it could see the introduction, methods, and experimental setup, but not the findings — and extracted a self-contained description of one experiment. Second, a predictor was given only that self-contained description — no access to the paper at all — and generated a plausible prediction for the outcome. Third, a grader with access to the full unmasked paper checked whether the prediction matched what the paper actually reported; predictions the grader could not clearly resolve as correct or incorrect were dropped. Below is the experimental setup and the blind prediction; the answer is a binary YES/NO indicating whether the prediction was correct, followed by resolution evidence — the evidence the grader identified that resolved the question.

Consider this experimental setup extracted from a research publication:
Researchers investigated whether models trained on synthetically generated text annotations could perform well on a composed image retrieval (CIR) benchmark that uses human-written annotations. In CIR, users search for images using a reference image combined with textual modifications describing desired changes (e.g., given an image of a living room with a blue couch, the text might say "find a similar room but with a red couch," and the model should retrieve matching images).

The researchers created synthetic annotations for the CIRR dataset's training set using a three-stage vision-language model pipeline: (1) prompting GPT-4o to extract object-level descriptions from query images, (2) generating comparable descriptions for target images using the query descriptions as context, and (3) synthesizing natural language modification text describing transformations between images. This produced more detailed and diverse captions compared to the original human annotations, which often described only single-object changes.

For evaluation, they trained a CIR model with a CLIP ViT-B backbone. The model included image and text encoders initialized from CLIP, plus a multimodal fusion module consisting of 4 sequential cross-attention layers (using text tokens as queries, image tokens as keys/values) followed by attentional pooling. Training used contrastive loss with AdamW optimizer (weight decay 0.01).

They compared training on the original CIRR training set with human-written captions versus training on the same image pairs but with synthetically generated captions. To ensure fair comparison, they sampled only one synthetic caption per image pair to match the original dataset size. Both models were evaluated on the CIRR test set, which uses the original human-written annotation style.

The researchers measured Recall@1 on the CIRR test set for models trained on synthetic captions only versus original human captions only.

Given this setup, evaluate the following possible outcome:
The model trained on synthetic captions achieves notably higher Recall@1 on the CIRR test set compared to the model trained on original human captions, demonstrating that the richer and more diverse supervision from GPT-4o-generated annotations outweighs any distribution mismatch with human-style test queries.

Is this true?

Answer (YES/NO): NO